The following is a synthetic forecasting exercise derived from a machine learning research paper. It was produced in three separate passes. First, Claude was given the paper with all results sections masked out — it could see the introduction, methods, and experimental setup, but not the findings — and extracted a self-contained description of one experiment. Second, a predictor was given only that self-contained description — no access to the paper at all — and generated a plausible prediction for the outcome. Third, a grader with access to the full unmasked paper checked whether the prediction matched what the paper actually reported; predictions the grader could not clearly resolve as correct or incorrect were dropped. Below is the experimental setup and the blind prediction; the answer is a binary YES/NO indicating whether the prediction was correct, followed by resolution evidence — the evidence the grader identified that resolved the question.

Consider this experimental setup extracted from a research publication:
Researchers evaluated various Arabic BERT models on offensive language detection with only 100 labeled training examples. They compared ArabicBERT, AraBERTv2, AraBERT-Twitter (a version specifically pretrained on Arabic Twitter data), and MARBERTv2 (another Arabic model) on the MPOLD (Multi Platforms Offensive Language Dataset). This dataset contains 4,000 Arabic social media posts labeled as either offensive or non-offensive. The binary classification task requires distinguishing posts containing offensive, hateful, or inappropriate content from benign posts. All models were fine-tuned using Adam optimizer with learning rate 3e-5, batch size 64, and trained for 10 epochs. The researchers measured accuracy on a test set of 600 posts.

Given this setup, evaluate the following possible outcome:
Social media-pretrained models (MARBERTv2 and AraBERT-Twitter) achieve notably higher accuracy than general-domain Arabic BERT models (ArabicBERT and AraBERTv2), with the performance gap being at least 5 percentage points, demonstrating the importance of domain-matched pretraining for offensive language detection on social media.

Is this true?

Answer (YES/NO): NO